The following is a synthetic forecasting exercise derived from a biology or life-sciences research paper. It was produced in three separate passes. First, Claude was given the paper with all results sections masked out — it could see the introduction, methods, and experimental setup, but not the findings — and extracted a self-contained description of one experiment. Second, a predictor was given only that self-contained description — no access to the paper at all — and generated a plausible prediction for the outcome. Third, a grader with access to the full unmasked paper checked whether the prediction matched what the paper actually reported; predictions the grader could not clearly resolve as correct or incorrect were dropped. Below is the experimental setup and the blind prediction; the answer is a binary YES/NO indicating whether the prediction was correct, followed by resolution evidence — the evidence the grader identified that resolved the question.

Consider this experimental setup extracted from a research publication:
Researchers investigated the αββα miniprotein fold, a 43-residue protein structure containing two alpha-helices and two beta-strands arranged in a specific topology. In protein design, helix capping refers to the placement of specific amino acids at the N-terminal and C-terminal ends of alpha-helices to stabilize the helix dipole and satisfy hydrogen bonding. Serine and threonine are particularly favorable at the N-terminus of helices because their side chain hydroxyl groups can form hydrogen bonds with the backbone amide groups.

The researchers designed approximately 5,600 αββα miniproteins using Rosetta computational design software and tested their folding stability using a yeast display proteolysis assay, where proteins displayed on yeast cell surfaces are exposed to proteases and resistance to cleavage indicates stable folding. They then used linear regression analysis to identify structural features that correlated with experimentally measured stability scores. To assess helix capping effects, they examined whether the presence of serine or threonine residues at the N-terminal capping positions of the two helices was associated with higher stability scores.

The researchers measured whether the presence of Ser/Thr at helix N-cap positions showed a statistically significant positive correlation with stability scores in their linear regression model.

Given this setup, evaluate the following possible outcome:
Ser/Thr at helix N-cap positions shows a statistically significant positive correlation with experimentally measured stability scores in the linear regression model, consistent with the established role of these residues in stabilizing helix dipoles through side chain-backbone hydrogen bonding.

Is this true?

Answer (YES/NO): YES